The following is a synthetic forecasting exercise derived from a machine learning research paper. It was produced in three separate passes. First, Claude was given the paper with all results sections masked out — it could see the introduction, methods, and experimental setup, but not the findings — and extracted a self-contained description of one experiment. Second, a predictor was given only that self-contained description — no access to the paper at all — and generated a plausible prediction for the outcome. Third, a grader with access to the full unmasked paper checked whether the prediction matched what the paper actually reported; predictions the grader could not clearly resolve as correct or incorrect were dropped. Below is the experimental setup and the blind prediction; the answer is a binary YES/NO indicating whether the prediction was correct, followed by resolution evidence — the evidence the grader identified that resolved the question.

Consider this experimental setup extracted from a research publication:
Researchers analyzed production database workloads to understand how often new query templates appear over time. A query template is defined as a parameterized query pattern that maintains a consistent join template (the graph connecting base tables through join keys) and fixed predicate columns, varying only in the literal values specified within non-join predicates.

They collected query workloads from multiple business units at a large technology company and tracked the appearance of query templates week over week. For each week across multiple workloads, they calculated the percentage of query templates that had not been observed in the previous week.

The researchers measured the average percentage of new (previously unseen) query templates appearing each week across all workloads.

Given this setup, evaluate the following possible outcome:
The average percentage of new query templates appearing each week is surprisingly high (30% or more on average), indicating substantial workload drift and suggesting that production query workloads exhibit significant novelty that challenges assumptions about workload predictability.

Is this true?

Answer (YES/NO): NO